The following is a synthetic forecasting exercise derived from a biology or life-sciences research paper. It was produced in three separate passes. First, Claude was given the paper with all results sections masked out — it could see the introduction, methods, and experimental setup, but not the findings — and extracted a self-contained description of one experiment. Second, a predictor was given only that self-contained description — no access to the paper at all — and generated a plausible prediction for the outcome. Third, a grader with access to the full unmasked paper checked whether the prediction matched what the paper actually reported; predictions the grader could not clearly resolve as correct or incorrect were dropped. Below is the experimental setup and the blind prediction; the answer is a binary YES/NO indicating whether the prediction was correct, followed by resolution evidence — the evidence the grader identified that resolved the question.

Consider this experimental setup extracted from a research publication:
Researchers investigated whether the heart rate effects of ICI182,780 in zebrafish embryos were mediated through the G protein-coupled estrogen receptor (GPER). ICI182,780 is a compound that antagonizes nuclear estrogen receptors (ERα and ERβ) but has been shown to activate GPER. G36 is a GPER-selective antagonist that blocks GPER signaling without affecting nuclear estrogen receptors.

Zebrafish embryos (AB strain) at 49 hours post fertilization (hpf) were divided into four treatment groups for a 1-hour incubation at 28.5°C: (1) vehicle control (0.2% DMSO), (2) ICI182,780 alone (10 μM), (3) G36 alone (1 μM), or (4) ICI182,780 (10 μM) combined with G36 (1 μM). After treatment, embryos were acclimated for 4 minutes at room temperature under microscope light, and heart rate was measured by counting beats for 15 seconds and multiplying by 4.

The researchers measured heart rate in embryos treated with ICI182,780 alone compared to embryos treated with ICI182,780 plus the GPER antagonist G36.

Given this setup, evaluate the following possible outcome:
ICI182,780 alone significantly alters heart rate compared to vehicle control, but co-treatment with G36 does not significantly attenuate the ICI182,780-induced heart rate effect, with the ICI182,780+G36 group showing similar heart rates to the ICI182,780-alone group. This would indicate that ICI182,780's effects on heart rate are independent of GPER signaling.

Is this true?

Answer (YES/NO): NO